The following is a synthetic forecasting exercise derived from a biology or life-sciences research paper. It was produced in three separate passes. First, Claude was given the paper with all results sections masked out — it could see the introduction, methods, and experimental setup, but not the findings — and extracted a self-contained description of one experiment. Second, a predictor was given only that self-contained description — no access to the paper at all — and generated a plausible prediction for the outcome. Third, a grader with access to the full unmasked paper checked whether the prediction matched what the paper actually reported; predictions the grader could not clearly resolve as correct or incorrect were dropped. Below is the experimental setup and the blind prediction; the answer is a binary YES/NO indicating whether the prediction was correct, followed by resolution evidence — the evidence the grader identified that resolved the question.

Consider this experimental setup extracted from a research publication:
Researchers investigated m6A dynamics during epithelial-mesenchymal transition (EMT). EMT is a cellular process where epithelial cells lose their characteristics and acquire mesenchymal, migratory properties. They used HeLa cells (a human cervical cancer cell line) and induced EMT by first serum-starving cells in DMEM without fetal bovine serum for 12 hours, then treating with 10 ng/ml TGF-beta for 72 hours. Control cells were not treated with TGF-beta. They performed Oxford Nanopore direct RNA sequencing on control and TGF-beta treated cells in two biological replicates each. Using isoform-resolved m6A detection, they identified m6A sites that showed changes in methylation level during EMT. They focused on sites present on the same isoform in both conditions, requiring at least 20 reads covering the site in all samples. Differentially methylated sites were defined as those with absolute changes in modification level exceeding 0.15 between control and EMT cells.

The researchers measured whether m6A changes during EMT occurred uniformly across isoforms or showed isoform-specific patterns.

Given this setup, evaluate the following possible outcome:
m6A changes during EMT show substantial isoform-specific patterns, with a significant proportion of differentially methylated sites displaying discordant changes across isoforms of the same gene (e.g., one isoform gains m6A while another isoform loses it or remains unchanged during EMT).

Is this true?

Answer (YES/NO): YES